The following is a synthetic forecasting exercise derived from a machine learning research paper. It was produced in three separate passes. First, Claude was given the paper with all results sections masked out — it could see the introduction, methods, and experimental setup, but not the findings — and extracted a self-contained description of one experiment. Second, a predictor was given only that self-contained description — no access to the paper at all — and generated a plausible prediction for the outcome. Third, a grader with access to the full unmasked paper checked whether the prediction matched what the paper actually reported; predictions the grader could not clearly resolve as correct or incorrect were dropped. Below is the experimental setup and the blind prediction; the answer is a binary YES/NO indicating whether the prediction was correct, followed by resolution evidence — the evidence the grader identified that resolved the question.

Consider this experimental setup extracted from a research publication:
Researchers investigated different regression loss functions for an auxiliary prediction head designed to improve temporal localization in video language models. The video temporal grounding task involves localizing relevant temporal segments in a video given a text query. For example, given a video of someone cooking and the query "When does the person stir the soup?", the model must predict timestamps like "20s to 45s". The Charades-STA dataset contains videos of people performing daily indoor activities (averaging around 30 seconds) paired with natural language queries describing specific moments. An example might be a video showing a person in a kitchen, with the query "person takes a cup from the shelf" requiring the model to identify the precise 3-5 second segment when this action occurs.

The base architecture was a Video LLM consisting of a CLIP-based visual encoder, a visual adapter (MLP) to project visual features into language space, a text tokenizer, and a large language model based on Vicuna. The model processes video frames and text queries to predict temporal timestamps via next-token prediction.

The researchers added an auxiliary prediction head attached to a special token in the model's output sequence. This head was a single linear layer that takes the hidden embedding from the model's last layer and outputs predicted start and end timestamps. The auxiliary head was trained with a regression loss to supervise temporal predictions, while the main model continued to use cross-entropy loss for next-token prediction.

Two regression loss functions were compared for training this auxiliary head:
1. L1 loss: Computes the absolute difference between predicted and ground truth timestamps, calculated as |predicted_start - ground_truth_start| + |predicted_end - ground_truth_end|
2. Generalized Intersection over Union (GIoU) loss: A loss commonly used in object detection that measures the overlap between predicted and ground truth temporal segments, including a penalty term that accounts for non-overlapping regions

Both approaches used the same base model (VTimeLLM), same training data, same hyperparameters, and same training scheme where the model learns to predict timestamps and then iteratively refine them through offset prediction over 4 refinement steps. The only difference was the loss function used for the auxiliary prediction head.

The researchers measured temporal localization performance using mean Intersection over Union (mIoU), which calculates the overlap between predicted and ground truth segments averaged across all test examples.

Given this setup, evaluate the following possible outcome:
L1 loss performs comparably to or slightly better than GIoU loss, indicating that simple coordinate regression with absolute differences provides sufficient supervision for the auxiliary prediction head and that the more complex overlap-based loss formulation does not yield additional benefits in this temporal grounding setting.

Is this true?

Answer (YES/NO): YES